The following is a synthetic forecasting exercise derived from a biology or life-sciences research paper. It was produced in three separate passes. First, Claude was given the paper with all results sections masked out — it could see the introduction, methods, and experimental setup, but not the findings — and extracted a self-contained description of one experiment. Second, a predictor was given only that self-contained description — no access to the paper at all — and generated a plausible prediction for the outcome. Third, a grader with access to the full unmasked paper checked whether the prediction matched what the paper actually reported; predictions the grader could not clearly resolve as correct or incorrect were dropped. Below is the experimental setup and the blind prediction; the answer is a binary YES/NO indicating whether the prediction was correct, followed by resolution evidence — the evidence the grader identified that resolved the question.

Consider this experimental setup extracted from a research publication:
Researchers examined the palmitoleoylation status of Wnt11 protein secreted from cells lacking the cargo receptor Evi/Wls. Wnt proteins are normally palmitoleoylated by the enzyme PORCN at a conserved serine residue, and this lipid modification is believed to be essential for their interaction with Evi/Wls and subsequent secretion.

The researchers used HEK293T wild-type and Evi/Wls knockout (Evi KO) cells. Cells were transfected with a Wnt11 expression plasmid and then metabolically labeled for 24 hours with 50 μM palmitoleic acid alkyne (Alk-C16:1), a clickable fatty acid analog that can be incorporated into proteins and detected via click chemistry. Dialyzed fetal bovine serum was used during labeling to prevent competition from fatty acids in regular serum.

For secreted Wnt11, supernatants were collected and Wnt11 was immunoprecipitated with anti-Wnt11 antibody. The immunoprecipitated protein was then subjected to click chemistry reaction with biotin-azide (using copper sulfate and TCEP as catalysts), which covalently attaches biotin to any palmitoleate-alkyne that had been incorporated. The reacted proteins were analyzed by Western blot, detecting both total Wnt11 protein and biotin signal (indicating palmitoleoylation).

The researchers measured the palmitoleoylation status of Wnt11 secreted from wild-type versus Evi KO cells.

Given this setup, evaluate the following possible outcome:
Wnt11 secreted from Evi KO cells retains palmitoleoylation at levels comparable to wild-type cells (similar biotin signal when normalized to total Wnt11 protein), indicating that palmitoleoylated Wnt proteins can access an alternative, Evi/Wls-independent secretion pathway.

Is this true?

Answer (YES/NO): NO